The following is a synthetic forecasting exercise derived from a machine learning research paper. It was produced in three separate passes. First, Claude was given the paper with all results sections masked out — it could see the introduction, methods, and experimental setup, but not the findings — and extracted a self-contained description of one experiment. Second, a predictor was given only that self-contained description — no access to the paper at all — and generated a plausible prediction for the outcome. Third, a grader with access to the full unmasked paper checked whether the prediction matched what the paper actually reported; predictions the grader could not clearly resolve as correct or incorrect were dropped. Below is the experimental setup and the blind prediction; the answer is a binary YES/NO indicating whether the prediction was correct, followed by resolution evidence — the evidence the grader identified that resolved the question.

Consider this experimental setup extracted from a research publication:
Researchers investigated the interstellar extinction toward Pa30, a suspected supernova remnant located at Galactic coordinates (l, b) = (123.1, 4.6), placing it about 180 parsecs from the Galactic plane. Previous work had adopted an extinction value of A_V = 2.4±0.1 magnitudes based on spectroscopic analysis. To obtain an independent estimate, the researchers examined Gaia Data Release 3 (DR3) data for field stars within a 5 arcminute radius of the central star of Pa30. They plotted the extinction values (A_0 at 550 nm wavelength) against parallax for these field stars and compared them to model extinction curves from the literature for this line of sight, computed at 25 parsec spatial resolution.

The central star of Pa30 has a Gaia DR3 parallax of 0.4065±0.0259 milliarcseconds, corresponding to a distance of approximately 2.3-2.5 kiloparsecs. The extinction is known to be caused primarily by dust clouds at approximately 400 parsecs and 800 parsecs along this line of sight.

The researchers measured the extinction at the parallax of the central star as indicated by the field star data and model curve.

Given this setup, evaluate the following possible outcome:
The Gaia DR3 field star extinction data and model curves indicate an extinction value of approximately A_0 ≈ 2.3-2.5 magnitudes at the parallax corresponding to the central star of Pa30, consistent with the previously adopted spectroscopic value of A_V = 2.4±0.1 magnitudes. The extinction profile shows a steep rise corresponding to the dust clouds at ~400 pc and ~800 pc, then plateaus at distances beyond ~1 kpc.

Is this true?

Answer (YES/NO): NO